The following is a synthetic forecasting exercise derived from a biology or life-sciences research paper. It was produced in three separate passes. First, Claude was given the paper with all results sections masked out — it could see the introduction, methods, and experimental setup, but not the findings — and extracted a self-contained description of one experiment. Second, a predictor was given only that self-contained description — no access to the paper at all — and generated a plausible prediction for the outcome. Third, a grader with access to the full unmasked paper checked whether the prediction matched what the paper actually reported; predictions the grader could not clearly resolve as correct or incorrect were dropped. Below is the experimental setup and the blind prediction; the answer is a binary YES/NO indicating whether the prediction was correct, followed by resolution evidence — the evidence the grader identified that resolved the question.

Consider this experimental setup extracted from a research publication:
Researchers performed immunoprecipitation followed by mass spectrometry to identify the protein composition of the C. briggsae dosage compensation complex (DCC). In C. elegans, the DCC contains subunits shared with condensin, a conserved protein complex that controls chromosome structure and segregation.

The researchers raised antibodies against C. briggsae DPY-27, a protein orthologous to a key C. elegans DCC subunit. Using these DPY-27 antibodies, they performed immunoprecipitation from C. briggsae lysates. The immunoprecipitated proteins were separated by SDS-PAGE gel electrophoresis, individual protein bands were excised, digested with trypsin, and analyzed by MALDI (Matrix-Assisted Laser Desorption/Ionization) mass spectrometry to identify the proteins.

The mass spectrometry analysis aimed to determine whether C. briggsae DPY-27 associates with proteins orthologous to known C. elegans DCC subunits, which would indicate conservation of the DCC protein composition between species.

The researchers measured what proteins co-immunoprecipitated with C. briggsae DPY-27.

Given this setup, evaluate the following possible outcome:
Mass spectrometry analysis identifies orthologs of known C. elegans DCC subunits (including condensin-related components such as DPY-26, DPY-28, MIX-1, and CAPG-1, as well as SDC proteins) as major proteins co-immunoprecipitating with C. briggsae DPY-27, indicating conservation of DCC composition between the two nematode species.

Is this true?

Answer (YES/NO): NO